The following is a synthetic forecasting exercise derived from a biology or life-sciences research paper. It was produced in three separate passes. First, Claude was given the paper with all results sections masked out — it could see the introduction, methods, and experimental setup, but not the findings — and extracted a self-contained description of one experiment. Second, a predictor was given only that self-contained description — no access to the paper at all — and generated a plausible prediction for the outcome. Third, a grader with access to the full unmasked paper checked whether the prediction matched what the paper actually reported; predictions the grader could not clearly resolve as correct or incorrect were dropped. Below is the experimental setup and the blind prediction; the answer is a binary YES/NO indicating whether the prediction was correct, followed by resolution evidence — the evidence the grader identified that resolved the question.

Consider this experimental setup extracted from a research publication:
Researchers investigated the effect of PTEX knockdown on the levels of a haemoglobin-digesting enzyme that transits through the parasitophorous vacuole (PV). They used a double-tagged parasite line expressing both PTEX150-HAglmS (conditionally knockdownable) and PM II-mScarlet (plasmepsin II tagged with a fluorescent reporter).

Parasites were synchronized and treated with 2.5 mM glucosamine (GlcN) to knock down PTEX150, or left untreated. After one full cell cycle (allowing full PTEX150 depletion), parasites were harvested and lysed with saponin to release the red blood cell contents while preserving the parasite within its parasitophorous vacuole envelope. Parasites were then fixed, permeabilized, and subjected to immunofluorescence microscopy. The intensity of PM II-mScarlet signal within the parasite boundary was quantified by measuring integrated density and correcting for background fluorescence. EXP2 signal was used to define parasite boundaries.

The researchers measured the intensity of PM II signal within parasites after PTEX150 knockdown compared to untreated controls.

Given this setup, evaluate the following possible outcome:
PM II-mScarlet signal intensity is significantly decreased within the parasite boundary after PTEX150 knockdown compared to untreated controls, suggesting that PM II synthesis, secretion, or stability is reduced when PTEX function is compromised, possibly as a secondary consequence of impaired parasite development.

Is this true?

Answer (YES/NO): NO